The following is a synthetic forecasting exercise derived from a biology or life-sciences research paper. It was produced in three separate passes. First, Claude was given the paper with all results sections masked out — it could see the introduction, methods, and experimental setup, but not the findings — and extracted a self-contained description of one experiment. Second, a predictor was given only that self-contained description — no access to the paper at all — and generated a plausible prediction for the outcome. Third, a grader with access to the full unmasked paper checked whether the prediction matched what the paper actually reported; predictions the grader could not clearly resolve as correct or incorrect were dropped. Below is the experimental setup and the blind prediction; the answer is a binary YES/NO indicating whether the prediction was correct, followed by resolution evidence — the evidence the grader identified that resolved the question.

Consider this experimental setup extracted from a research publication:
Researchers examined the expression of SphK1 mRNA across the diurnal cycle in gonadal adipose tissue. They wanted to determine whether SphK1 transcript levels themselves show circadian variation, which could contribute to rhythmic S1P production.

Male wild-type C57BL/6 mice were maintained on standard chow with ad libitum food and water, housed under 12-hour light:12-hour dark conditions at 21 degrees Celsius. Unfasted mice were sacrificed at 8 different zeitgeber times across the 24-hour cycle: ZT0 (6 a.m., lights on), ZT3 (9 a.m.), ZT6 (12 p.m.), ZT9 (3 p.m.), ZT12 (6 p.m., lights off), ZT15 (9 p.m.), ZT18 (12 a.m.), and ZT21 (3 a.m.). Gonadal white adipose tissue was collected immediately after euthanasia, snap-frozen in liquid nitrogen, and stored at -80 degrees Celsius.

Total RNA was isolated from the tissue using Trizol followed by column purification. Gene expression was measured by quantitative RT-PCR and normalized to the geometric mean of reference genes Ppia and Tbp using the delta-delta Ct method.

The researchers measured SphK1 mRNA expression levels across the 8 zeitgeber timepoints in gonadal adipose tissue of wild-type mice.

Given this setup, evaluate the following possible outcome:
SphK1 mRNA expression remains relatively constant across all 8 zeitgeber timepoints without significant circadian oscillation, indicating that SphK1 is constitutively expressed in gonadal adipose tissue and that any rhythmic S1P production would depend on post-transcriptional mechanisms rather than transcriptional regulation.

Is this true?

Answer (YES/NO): NO